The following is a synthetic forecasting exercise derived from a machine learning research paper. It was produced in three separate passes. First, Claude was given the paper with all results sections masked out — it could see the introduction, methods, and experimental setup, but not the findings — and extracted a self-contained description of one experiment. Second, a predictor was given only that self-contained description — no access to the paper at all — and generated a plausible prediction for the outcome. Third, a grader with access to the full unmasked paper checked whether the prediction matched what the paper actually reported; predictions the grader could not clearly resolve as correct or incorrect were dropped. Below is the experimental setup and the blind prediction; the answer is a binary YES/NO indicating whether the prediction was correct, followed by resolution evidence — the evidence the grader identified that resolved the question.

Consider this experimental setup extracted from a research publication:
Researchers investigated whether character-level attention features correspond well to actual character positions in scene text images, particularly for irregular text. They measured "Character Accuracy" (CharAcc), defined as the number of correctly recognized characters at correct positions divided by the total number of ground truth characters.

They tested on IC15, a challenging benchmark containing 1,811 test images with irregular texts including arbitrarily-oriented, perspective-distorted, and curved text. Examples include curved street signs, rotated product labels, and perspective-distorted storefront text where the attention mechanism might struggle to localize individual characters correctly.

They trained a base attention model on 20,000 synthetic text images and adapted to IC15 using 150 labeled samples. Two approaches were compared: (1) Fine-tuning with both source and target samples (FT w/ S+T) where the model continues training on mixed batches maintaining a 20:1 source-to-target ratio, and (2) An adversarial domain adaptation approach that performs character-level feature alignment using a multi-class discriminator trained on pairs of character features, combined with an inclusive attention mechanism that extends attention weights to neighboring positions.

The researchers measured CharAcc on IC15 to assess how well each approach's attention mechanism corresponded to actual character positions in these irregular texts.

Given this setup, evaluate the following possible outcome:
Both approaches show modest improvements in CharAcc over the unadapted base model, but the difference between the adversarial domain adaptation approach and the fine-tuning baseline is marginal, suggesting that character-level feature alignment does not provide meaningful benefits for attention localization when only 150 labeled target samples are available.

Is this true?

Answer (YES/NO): NO